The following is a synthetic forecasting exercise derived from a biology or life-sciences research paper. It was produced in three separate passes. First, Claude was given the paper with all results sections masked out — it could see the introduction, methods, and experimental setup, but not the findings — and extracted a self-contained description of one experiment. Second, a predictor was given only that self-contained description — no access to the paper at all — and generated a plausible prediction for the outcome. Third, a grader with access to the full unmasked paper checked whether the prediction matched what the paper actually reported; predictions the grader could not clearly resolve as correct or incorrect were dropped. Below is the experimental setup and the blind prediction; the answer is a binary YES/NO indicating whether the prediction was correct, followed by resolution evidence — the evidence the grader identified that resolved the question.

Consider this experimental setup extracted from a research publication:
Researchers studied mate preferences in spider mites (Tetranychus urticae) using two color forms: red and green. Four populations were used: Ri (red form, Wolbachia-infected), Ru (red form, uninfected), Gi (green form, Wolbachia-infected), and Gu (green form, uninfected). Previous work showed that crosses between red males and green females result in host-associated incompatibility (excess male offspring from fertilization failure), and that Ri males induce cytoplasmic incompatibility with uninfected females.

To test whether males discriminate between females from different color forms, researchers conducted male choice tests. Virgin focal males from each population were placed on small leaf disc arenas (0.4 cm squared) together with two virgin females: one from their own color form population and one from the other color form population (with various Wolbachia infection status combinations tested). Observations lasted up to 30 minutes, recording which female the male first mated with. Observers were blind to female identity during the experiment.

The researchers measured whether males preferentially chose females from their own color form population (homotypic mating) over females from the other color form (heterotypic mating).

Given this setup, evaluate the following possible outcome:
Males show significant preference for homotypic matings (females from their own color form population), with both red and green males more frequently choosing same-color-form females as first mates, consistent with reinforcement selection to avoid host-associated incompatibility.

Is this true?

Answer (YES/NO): NO